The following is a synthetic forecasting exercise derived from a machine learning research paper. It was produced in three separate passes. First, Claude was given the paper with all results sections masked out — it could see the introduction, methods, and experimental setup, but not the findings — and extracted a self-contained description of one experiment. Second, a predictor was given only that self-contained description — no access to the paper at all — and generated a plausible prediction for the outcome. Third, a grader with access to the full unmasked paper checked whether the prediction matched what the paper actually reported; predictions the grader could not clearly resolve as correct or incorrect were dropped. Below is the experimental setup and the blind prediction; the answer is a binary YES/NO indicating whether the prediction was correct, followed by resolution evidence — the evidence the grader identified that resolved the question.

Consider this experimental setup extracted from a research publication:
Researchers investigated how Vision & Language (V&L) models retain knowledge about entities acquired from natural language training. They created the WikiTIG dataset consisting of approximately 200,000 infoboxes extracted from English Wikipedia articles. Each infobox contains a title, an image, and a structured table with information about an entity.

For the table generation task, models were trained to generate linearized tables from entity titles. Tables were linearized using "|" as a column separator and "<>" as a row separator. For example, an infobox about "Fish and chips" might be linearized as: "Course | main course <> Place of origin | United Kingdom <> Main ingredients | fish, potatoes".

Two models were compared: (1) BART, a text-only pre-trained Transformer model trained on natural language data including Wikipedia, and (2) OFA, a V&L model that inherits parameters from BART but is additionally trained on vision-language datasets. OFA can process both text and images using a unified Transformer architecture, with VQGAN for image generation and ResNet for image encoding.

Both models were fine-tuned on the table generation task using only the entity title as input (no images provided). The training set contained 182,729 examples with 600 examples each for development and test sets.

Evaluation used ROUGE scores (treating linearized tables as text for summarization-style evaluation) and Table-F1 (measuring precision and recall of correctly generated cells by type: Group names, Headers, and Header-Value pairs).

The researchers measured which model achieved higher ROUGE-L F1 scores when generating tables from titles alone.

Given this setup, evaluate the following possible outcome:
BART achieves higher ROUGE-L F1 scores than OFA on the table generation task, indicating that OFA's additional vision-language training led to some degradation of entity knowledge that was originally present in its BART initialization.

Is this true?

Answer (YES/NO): YES